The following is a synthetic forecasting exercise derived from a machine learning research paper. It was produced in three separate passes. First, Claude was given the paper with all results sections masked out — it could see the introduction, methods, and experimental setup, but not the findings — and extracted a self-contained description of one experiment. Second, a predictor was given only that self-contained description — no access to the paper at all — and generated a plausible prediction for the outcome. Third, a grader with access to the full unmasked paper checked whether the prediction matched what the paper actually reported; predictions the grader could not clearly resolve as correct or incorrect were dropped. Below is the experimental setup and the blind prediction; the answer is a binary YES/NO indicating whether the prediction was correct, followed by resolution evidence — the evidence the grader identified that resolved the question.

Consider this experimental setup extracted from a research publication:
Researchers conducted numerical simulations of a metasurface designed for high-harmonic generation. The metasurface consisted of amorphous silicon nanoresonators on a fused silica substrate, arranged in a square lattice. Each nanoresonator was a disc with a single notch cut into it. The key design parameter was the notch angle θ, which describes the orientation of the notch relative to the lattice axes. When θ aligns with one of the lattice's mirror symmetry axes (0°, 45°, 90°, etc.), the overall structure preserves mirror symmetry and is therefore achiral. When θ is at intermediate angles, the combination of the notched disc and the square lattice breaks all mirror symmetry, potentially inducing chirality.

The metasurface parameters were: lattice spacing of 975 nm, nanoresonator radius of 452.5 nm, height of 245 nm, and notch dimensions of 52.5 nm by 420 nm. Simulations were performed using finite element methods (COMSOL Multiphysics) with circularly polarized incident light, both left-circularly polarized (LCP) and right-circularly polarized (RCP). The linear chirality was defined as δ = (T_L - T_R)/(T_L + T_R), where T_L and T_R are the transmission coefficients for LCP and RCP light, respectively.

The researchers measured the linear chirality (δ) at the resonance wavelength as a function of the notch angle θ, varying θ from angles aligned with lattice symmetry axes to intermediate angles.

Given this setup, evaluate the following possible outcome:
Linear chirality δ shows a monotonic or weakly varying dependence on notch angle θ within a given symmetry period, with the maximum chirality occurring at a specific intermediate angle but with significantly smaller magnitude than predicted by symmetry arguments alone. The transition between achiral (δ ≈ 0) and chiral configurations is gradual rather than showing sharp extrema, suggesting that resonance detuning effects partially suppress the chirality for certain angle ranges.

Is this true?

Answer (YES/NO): NO